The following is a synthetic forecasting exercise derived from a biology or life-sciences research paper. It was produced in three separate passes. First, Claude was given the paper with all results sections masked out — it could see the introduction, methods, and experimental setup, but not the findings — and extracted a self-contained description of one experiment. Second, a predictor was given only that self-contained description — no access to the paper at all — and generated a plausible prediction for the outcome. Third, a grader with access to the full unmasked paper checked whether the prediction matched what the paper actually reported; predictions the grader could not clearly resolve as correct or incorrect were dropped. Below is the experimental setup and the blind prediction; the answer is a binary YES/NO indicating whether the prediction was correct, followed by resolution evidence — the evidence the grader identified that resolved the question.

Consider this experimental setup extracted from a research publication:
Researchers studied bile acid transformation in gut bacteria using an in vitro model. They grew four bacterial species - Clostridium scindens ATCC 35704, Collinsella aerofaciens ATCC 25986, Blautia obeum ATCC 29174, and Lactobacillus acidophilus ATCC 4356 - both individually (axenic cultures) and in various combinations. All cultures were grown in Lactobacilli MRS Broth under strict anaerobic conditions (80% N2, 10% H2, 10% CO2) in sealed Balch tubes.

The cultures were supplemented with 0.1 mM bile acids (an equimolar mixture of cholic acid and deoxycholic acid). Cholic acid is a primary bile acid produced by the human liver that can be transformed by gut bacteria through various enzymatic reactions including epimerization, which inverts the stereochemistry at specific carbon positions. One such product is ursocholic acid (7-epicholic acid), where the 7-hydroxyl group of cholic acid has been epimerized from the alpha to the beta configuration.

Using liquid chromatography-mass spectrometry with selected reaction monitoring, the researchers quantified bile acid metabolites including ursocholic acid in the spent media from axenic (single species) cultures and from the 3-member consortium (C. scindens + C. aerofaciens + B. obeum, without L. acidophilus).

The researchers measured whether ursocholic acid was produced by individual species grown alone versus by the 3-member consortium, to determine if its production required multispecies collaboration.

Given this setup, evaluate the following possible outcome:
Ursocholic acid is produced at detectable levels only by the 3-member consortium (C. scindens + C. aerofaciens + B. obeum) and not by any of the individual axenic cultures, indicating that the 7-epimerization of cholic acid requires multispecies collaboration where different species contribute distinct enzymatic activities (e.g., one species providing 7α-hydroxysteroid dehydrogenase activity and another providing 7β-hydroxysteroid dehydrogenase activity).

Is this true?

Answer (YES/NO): YES